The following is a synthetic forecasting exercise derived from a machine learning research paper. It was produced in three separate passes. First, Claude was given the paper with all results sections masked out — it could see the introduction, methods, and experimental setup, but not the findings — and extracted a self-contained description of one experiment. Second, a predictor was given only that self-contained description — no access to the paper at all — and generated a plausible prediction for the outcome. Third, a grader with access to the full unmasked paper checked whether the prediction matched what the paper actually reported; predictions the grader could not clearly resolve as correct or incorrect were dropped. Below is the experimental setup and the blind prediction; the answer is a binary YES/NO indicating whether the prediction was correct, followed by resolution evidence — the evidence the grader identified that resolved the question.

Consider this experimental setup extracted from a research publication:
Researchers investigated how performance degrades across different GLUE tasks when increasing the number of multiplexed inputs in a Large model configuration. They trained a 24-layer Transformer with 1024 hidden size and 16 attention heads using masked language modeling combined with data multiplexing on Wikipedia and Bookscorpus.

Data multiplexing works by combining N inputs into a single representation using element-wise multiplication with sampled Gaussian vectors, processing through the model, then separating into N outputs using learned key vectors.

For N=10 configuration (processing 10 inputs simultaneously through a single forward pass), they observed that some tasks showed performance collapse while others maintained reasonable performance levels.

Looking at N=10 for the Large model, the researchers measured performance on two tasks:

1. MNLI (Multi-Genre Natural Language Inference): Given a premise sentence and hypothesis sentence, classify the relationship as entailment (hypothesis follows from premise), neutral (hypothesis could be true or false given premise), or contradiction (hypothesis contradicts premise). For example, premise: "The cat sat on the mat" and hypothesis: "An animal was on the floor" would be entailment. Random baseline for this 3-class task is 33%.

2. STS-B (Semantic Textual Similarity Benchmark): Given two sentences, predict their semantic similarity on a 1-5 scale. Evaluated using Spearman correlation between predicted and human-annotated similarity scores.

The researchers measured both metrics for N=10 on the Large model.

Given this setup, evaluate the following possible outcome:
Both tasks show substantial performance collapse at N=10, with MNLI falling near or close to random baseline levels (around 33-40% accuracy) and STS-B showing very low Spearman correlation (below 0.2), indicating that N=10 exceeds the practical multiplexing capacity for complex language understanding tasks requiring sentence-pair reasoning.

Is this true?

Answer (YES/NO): NO